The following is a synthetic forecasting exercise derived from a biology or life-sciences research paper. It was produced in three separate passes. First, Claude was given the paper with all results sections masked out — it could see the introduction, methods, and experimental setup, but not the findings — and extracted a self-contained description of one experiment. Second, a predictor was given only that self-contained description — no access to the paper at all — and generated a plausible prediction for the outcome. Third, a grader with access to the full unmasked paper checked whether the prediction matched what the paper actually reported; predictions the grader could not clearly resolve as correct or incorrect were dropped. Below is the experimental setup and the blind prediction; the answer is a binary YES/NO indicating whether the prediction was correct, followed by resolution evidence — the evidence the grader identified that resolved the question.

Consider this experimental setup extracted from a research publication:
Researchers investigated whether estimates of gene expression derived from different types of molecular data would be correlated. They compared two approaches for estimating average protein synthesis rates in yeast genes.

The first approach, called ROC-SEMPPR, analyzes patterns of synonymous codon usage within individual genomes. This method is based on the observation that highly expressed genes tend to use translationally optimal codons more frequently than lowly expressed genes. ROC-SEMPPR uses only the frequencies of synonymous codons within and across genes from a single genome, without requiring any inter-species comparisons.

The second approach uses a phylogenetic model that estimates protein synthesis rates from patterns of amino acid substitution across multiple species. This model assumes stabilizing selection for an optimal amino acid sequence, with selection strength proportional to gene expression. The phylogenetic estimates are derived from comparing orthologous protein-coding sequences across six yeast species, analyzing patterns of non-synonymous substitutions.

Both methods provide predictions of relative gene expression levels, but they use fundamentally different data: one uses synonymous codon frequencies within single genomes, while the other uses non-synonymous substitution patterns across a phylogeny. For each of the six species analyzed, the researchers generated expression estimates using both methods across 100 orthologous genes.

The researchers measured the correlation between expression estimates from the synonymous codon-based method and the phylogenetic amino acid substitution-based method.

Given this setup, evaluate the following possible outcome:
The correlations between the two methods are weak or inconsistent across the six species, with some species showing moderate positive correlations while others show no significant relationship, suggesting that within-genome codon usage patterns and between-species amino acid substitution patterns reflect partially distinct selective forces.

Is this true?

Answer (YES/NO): NO